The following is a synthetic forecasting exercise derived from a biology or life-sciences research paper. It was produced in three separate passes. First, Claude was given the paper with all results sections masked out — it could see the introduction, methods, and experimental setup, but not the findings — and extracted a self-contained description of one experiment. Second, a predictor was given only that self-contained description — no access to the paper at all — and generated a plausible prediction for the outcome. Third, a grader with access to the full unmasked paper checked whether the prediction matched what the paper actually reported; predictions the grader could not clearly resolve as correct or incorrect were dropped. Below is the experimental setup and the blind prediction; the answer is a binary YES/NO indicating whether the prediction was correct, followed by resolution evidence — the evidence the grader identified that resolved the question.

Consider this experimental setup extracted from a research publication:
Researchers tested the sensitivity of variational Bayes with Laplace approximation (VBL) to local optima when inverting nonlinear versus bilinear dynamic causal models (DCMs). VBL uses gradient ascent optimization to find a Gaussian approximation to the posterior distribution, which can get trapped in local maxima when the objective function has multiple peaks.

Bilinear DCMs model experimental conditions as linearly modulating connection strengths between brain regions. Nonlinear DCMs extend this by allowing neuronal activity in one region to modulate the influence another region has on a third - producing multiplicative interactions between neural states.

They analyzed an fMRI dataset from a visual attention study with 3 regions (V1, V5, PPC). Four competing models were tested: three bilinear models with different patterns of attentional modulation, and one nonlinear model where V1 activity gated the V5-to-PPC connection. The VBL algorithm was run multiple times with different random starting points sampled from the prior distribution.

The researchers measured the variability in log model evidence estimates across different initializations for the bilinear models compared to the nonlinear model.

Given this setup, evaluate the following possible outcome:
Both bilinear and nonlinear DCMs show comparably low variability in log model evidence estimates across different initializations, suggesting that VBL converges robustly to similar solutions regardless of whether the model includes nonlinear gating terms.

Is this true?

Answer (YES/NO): NO